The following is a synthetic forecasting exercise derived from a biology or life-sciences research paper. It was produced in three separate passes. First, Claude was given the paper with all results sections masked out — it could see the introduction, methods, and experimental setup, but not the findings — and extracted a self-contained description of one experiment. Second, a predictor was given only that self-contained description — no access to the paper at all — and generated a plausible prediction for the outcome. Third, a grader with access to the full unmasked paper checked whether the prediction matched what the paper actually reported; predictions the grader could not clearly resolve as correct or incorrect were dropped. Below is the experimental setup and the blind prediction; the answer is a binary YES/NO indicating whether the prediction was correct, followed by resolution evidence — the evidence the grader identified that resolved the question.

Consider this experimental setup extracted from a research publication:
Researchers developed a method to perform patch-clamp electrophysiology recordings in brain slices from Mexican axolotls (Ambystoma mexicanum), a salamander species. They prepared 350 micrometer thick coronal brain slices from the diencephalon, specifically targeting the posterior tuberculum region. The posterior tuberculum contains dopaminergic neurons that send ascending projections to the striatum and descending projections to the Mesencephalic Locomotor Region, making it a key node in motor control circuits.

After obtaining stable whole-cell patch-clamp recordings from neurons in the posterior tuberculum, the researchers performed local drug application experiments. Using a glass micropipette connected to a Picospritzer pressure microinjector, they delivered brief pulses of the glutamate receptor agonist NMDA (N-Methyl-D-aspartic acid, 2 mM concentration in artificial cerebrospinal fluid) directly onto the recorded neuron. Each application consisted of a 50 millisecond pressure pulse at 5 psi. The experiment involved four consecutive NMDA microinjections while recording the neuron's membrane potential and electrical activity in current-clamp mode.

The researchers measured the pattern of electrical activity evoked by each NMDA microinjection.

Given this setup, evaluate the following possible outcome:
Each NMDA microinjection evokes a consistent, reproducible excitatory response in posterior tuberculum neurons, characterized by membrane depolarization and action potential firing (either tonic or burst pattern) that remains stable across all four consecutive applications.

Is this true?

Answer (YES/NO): YES